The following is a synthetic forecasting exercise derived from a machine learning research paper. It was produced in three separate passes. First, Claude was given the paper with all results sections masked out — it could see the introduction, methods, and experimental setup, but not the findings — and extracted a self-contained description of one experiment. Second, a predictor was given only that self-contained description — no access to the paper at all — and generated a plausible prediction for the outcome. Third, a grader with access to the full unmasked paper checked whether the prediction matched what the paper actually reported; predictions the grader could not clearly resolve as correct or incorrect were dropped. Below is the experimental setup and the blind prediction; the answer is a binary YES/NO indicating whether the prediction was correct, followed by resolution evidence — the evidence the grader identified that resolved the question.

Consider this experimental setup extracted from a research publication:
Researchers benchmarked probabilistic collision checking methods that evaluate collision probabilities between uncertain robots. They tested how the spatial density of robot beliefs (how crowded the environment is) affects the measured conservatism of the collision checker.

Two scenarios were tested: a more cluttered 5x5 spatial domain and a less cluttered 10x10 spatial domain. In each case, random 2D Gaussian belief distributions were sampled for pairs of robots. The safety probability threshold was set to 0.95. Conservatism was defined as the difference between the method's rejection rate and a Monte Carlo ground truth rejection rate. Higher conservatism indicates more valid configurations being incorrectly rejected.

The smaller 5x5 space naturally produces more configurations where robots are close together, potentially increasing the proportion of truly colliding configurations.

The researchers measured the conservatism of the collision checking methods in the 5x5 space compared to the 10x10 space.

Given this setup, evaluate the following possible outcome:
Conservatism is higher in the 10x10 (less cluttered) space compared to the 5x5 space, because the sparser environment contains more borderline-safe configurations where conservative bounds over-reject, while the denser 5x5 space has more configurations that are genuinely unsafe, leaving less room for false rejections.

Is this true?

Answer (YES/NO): YES